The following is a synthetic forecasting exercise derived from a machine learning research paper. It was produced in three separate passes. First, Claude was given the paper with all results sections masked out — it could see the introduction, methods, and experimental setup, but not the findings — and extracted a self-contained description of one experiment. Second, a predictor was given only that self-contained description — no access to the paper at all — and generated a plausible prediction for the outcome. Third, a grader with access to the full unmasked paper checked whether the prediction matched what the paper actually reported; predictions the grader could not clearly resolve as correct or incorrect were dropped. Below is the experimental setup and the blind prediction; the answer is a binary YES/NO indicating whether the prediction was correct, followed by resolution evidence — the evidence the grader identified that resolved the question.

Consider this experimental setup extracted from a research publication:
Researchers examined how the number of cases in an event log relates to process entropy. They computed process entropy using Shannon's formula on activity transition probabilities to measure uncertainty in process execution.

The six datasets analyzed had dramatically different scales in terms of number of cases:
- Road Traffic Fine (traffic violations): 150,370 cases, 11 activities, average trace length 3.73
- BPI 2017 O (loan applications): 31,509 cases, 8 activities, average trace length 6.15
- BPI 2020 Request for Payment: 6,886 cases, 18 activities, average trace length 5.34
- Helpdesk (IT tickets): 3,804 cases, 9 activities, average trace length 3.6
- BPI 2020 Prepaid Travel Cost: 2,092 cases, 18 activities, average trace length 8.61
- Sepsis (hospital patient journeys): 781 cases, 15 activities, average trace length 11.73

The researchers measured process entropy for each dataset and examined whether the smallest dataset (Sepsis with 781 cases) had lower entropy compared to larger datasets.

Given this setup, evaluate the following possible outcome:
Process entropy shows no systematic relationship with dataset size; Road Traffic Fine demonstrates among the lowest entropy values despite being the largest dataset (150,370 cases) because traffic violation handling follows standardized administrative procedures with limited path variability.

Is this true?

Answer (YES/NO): YES